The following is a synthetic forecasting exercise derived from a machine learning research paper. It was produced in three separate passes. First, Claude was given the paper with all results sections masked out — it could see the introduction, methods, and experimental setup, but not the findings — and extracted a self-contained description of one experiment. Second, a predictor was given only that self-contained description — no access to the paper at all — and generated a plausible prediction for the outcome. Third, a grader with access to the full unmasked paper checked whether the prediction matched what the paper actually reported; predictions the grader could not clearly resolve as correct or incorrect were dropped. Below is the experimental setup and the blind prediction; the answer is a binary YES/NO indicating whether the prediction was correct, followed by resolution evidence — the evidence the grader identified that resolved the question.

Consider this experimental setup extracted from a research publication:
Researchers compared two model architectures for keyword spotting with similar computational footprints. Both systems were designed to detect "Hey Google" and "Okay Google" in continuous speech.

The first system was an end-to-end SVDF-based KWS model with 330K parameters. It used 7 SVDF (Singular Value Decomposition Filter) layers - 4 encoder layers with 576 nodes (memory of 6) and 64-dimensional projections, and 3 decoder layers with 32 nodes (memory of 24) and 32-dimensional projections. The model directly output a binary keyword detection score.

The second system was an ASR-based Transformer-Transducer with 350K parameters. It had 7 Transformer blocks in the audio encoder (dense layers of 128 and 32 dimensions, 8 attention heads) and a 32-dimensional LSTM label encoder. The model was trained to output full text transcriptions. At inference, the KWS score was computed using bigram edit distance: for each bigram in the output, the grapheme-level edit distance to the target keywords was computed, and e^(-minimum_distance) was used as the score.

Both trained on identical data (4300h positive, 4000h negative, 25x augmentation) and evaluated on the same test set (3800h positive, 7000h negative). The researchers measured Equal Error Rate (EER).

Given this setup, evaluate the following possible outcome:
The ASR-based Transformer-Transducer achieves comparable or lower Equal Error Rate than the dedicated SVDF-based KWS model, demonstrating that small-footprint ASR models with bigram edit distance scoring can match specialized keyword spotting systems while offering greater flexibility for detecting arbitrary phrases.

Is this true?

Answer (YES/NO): NO